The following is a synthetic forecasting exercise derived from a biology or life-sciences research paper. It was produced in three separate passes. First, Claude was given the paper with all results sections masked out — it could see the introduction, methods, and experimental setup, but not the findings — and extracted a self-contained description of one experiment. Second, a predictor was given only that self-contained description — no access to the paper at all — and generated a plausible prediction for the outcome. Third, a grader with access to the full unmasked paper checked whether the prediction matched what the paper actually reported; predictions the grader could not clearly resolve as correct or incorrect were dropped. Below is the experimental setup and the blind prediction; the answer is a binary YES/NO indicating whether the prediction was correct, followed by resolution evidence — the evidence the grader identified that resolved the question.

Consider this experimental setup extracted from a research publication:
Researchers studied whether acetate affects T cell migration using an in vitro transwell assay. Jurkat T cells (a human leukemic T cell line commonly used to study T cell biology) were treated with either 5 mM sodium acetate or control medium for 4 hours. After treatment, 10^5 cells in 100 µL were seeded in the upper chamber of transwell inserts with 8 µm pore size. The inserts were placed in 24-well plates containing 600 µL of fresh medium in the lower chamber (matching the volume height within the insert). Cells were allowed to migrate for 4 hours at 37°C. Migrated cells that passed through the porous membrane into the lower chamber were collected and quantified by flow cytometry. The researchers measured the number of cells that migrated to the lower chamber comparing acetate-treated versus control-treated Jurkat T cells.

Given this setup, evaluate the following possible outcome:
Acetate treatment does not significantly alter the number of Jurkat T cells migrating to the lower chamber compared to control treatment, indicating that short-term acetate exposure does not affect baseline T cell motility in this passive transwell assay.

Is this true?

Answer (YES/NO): NO